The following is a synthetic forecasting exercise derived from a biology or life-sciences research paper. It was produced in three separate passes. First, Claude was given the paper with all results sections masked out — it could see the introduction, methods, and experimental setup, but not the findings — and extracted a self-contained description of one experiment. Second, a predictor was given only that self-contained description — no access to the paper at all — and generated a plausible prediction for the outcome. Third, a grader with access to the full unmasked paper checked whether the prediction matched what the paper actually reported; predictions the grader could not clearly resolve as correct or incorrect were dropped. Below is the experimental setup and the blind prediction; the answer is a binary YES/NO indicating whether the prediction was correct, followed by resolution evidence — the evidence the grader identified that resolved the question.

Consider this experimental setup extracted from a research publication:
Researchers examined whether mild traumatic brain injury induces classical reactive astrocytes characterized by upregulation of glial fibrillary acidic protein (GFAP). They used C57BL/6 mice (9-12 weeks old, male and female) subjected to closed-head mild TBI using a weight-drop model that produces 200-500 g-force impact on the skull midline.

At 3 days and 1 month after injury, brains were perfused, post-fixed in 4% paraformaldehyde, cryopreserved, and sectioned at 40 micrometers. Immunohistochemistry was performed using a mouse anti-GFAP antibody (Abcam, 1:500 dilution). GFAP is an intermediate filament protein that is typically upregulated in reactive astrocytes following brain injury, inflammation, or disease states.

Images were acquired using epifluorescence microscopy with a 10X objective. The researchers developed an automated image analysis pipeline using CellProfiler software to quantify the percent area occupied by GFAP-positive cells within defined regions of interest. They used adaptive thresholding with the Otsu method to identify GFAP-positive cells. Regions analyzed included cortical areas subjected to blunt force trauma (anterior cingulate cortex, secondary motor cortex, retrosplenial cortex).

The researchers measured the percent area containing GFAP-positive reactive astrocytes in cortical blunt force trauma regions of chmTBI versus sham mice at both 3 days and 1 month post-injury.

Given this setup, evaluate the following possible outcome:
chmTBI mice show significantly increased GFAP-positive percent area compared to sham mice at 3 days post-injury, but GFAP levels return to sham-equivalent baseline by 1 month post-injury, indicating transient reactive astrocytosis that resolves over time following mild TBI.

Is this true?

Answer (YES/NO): NO